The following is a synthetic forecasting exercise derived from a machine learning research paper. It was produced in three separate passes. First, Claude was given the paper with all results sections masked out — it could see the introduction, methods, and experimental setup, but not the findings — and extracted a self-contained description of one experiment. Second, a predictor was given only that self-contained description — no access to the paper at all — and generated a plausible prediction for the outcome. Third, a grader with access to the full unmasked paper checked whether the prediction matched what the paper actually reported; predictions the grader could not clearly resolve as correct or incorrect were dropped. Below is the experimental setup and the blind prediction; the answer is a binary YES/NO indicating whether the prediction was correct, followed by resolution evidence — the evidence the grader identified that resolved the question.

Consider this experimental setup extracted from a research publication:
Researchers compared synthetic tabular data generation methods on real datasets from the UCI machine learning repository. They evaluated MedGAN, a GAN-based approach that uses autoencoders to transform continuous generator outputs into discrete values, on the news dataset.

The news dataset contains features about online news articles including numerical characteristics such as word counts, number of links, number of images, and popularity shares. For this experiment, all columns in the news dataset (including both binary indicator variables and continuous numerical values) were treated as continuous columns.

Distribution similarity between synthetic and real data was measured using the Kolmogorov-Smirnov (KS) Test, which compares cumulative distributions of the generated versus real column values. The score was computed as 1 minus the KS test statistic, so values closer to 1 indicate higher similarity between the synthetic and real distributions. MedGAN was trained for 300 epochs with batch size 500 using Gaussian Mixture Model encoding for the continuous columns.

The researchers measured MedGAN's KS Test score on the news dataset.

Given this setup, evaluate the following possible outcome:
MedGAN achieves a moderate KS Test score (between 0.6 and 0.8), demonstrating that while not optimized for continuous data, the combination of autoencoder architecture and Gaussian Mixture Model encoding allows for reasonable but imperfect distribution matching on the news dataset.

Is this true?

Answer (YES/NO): NO